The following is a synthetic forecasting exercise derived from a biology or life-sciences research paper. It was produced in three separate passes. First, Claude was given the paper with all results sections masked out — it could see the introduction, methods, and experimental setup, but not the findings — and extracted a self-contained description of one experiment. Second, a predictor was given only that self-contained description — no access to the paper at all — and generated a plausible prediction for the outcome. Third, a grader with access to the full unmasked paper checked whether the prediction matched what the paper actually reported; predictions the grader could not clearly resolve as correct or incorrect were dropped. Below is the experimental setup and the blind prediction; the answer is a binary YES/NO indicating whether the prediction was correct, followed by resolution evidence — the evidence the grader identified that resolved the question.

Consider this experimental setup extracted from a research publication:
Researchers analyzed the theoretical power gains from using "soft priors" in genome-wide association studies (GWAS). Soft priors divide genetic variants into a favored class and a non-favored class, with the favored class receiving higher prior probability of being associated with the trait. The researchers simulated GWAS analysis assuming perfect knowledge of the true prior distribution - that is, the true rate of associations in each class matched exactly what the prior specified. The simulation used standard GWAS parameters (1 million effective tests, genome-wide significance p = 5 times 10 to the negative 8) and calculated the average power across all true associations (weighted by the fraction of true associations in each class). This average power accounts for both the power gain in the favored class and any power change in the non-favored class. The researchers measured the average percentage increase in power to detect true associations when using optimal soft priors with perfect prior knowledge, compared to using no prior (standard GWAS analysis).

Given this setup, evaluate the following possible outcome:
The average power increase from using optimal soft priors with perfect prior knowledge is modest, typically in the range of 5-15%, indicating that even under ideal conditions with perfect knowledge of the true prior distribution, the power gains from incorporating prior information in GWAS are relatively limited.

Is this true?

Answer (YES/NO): YES